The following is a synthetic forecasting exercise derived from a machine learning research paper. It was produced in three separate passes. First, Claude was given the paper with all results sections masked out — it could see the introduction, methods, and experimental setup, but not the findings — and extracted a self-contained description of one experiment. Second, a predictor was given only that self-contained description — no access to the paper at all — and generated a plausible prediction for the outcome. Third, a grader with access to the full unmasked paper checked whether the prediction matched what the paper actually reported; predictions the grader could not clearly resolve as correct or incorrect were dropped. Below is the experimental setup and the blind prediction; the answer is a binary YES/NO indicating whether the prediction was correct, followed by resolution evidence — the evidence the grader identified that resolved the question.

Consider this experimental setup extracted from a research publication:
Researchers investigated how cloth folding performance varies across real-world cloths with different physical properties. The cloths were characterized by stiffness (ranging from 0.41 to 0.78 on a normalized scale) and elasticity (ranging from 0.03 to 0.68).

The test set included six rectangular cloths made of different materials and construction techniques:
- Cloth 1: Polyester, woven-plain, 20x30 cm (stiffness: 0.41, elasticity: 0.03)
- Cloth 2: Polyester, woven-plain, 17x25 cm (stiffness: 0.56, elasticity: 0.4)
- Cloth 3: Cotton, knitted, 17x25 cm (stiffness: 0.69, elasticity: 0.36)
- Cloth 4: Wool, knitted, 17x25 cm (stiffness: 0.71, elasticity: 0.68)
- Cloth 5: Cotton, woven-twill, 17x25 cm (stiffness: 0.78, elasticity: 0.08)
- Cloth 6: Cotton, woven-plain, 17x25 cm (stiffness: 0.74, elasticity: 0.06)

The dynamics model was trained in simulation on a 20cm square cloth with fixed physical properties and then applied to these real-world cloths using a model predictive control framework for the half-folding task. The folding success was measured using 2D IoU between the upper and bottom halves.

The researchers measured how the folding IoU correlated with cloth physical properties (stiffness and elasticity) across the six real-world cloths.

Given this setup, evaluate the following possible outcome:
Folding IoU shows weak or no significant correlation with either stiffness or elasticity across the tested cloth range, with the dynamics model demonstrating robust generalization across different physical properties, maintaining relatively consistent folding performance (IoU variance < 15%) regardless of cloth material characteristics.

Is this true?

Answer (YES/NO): YES